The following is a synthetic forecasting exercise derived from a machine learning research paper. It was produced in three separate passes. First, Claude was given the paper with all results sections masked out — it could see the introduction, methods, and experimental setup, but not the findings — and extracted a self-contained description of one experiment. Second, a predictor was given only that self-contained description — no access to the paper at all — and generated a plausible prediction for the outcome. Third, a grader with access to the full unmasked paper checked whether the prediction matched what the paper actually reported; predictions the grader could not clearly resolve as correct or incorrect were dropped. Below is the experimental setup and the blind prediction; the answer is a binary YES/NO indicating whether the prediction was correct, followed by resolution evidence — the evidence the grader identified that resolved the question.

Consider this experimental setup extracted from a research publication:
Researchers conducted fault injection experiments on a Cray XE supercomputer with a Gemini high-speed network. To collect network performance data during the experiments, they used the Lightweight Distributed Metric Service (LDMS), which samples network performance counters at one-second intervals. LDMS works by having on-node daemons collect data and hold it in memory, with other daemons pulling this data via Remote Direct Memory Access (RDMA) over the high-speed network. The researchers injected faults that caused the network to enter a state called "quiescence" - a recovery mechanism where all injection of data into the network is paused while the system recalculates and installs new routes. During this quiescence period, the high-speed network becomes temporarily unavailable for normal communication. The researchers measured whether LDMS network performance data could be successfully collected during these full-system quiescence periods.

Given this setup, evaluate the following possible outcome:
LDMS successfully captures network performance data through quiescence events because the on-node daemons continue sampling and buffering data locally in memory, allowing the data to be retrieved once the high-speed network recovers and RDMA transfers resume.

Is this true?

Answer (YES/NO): NO